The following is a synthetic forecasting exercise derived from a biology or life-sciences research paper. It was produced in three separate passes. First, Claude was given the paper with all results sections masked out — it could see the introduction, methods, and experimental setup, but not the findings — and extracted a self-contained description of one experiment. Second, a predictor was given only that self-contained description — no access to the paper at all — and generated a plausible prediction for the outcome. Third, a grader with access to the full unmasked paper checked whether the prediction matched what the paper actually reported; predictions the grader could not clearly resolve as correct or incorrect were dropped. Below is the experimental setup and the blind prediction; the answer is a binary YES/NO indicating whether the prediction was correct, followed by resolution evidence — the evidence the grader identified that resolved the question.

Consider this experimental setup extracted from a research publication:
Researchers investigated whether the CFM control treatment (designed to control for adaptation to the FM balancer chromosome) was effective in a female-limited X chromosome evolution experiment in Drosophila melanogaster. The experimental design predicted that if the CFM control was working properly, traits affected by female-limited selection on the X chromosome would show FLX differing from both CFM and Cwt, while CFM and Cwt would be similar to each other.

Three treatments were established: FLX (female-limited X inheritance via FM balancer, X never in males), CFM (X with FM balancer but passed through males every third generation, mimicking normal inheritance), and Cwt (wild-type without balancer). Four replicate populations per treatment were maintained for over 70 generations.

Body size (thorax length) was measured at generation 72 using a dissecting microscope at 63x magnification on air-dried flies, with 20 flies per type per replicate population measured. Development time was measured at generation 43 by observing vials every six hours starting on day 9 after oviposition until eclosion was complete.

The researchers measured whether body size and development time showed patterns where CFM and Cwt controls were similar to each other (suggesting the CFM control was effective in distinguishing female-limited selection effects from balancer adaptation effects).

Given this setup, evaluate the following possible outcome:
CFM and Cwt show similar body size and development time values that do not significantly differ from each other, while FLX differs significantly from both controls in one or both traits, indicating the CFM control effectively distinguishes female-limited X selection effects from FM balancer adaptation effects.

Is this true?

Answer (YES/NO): NO